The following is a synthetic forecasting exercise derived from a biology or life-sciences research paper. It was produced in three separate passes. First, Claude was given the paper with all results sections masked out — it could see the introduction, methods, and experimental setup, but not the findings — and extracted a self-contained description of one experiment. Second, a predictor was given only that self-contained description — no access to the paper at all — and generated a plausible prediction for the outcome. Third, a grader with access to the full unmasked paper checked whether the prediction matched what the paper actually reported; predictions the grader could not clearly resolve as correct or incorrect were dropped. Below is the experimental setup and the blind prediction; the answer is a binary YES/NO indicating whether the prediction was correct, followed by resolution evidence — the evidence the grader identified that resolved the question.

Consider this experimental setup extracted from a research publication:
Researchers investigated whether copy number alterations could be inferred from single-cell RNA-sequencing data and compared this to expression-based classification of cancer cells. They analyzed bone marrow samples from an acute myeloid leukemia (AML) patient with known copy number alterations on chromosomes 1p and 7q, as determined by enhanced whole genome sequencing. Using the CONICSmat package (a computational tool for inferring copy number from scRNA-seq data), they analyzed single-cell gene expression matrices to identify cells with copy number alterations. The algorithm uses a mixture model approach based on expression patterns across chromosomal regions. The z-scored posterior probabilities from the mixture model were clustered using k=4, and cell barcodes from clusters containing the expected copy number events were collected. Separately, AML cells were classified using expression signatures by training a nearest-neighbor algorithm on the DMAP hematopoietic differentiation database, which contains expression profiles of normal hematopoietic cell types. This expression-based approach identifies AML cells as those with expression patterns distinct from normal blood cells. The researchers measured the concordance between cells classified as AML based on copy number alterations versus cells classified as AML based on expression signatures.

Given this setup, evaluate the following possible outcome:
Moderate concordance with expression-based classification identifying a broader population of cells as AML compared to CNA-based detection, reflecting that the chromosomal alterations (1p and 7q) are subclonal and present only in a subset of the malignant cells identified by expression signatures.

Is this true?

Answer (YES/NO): NO